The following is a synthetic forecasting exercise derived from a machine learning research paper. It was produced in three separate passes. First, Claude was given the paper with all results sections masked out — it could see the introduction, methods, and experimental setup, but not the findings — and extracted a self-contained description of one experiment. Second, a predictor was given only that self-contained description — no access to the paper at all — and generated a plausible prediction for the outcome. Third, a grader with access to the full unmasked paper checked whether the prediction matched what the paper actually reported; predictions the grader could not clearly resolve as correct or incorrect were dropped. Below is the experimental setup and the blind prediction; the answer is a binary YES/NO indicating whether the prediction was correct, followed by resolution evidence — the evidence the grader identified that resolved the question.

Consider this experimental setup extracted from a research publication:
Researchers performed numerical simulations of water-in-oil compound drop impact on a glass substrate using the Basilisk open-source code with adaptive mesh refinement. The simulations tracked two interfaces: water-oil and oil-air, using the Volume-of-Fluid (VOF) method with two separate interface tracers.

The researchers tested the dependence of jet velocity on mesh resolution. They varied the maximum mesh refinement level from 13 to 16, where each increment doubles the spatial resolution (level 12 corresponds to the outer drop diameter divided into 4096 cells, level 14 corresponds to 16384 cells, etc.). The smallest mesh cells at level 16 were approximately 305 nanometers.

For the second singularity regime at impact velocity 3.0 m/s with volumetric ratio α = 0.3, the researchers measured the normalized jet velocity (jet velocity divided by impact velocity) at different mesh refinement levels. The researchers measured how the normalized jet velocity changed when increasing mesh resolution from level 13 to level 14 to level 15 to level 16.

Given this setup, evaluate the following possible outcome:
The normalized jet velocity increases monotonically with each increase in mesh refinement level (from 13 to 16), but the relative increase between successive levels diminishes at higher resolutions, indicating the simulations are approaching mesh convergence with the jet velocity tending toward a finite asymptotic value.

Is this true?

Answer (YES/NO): NO